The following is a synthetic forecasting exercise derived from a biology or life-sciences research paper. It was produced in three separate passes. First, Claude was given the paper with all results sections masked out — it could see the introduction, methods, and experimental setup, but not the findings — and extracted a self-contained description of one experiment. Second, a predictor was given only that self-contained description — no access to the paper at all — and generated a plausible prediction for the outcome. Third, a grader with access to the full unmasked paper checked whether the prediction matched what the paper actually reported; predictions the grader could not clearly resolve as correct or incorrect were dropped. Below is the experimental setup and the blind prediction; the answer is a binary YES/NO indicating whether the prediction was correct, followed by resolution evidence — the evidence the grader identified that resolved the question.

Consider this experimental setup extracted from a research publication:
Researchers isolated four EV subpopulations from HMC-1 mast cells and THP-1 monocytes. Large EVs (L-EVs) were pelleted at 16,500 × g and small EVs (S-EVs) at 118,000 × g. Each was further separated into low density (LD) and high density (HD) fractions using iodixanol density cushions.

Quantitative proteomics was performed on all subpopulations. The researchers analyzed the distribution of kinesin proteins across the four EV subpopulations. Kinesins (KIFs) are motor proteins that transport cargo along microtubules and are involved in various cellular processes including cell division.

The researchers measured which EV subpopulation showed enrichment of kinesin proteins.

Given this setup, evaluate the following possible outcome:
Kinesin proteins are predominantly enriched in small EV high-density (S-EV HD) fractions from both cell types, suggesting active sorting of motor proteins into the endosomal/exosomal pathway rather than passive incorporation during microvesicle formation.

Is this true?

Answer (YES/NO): NO